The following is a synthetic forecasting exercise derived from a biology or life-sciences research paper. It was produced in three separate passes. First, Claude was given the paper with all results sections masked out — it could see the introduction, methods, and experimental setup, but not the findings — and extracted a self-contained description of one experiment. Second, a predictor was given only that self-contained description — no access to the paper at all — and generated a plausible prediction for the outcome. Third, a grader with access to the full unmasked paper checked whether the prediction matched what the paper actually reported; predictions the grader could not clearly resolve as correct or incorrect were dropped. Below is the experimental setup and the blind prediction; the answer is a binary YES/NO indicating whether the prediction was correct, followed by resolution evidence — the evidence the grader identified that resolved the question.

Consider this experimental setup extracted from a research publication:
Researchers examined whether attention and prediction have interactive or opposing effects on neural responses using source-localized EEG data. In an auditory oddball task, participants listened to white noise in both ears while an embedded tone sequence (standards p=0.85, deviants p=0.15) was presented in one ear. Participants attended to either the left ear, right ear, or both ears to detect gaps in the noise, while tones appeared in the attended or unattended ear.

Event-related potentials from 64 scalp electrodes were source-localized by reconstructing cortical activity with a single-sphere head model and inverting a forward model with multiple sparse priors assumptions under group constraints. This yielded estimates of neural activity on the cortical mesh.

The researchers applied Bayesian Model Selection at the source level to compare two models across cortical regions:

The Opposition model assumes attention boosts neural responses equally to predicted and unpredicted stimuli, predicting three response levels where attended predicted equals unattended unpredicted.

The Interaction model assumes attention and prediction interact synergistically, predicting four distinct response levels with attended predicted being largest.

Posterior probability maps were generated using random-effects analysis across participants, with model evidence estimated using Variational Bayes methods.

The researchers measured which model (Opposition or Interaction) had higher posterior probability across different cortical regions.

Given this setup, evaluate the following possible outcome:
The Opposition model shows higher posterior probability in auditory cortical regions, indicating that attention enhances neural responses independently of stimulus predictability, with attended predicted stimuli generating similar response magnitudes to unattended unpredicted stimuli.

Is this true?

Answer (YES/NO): YES